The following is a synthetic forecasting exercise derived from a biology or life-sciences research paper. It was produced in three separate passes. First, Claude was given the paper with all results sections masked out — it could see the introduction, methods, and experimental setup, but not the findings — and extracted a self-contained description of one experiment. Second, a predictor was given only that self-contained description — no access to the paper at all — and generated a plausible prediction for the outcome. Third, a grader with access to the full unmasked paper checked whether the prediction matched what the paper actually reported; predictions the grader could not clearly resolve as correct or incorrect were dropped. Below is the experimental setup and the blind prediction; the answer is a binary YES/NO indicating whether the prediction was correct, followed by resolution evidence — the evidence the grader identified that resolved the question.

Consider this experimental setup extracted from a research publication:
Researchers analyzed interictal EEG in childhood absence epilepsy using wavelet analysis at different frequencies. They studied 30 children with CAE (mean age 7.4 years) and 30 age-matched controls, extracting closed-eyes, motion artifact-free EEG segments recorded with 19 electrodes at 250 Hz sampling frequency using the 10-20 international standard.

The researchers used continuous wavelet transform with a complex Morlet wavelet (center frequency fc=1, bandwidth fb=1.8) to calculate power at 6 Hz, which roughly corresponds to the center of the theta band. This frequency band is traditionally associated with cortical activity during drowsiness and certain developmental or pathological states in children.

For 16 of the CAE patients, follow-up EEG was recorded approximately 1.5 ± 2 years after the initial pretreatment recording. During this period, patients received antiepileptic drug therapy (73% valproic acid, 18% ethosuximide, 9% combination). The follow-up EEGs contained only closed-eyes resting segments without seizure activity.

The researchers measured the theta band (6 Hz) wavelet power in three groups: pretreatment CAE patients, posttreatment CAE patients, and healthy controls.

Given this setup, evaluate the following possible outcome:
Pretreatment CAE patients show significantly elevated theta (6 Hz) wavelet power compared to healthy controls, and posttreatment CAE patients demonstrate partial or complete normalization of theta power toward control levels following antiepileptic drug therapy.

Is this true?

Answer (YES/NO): YES